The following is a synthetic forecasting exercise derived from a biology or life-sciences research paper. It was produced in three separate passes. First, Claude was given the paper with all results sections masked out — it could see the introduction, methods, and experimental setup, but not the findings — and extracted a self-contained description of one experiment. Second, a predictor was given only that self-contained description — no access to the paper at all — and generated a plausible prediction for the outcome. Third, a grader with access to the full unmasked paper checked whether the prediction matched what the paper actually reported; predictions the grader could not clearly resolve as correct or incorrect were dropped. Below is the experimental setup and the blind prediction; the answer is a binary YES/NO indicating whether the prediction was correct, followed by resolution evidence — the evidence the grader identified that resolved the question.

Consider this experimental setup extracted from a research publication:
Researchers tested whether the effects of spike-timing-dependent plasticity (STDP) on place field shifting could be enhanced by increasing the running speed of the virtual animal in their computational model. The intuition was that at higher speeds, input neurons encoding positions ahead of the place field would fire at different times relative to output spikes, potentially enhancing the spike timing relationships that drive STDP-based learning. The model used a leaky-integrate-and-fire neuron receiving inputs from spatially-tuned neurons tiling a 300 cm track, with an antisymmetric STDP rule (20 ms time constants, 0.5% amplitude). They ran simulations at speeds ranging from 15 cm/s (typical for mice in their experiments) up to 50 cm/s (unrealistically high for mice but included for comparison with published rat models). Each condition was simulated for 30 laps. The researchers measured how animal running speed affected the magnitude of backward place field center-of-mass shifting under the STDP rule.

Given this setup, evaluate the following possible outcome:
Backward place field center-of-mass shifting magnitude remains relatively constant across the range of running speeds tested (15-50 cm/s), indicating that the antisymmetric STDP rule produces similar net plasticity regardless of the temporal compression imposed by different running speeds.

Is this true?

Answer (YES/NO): NO